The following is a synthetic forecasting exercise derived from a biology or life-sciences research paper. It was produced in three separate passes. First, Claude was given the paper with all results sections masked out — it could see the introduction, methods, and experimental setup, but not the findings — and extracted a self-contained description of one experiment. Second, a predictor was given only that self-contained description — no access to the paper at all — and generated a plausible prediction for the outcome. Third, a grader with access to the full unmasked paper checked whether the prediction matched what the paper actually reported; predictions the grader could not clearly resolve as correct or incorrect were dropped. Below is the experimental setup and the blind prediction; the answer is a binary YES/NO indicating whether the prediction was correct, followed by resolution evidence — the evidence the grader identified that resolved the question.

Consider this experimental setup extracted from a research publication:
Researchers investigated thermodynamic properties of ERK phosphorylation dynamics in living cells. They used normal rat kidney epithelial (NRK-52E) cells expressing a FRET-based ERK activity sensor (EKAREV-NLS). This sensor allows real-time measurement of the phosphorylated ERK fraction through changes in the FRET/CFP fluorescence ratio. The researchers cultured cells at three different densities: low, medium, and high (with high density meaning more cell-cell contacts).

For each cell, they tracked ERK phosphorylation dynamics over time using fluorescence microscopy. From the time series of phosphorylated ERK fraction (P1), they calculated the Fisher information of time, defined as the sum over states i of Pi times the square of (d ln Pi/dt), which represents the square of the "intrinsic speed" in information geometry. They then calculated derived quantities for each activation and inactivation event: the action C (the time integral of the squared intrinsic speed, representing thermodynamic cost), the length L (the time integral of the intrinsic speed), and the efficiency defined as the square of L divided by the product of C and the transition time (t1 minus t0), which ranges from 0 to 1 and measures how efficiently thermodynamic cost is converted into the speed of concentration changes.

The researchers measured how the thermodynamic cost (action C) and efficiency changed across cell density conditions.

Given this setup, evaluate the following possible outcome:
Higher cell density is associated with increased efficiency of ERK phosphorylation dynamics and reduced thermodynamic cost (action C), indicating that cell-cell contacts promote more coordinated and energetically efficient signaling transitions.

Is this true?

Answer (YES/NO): NO